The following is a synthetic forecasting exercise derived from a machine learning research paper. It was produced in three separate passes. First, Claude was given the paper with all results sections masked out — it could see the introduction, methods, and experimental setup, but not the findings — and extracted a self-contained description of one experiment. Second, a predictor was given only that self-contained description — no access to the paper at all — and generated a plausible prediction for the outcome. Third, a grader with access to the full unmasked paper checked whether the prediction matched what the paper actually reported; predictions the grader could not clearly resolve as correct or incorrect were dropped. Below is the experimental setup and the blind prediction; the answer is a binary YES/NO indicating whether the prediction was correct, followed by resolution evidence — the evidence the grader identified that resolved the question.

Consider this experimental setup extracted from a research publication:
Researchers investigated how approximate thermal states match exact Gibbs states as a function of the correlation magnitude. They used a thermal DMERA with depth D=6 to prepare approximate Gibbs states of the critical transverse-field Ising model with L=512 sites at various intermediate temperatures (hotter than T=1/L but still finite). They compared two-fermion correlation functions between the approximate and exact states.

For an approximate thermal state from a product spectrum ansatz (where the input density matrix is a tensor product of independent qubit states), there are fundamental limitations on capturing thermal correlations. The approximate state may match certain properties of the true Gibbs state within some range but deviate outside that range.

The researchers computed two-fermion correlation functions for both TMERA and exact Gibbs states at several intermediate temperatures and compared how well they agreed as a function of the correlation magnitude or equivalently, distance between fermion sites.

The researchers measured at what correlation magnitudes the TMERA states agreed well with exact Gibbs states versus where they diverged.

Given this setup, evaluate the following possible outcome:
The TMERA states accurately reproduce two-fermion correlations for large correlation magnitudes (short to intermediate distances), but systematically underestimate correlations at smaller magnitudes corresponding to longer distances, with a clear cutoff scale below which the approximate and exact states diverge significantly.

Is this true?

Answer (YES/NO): NO